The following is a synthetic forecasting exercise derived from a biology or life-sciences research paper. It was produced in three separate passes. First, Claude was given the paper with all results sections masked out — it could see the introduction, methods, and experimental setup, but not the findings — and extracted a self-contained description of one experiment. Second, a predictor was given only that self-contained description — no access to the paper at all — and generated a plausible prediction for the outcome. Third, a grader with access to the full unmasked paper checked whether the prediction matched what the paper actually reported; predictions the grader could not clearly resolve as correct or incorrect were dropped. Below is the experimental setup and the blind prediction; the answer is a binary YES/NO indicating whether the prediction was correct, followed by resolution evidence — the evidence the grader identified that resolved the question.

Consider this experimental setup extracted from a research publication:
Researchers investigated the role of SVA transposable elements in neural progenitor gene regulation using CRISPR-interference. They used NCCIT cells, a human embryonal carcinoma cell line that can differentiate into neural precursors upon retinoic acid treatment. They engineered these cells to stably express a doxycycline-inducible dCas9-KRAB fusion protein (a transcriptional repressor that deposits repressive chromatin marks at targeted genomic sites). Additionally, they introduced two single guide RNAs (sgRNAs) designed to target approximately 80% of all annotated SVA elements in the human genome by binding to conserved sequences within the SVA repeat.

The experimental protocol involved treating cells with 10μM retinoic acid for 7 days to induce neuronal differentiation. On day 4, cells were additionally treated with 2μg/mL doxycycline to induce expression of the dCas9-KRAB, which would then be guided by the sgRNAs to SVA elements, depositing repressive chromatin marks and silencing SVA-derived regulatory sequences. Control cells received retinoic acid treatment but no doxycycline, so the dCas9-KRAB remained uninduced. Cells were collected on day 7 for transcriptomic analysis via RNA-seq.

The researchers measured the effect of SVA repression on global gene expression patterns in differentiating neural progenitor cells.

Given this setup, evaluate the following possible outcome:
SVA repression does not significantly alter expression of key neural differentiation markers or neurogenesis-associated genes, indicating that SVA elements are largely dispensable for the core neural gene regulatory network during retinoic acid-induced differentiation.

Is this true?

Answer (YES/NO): NO